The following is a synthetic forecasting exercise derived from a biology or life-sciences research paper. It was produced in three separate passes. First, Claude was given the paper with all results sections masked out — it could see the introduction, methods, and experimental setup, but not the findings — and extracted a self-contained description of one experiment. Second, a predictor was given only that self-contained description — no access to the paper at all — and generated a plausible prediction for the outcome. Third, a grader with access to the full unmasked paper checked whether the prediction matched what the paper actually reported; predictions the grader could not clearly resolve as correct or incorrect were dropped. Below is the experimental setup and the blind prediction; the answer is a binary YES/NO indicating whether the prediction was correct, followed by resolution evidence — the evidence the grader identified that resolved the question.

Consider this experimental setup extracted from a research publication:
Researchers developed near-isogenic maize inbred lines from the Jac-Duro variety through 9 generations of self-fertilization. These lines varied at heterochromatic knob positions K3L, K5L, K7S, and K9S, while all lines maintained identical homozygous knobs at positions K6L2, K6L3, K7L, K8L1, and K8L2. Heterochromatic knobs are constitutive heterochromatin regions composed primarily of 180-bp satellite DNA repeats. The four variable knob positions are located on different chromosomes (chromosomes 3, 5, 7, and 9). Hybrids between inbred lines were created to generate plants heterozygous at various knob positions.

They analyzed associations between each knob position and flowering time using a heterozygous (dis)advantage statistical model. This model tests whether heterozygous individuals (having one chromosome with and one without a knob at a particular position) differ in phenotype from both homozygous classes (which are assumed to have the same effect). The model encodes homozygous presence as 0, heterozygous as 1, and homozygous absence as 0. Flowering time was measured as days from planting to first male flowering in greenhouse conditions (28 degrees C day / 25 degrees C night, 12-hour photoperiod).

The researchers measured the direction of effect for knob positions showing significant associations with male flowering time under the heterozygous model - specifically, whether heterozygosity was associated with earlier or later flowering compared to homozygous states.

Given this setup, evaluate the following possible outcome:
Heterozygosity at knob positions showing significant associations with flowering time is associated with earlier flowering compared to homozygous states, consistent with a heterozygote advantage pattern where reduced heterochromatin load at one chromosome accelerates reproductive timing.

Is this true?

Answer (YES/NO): YES